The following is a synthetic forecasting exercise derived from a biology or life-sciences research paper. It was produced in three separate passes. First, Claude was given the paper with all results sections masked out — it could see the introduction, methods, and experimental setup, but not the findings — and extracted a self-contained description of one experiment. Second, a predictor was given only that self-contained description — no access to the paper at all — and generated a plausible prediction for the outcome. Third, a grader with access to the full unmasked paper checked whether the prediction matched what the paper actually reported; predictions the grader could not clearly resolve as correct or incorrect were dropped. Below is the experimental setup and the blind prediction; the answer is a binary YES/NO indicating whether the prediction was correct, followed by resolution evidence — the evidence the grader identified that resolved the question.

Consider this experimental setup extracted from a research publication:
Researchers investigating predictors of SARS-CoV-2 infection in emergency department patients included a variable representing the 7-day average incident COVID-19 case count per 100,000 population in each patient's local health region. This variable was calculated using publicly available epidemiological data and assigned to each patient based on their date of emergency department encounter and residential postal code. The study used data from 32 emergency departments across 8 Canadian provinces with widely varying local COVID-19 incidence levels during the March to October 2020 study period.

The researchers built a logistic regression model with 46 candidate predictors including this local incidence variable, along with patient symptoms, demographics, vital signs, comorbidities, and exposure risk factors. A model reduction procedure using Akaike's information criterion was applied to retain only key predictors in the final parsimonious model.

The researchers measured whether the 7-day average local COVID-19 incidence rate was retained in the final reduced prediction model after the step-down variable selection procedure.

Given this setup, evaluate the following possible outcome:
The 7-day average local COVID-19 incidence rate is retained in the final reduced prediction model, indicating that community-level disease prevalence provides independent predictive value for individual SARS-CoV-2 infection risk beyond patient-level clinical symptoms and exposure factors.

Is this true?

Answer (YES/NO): YES